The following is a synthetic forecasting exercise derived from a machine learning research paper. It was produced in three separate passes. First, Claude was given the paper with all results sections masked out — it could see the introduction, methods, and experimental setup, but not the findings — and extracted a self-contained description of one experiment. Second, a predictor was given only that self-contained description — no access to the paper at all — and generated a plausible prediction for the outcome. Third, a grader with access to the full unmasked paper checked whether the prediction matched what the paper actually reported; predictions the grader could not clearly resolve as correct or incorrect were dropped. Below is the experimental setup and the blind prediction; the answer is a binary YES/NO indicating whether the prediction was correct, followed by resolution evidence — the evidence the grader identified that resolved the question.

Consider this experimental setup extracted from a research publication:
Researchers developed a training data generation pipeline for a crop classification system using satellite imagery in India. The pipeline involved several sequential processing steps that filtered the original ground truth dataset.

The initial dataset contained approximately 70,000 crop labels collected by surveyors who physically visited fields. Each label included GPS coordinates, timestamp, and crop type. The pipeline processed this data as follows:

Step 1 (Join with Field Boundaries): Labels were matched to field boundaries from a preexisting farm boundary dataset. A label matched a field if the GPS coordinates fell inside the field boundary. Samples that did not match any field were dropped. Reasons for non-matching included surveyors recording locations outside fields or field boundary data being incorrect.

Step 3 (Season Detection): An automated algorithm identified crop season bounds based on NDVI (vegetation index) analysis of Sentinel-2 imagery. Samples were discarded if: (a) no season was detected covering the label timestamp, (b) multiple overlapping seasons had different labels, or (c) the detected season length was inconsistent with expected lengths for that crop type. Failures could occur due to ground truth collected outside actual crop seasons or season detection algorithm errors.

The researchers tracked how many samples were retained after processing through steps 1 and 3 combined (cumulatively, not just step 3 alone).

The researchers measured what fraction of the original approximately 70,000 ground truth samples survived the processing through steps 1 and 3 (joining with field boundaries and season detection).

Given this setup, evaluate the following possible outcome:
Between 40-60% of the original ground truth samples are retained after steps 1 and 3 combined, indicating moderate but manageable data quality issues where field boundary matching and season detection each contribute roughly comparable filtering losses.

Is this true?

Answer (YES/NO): YES